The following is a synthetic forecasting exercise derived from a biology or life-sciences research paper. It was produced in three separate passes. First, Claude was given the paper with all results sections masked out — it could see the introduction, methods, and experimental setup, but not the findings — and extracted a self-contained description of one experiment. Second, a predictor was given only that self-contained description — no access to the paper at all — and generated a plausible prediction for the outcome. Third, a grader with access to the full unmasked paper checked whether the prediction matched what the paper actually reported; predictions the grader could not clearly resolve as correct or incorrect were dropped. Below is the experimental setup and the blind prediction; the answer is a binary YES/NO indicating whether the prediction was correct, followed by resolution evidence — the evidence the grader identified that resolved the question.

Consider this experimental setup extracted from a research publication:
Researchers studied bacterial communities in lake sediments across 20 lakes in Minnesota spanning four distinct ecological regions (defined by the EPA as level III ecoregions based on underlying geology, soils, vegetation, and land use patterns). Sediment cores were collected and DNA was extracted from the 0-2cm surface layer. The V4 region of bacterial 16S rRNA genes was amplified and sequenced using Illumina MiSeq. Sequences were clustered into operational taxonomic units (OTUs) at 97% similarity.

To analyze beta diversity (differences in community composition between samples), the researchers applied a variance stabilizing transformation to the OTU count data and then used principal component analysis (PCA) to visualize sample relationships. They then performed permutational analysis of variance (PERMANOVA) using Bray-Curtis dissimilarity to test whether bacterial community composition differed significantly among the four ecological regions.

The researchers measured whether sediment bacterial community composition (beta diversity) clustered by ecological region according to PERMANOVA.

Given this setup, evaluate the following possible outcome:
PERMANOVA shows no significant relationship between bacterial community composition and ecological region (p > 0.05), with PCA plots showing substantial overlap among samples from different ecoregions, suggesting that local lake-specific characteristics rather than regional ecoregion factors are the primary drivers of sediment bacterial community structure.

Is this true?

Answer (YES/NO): NO